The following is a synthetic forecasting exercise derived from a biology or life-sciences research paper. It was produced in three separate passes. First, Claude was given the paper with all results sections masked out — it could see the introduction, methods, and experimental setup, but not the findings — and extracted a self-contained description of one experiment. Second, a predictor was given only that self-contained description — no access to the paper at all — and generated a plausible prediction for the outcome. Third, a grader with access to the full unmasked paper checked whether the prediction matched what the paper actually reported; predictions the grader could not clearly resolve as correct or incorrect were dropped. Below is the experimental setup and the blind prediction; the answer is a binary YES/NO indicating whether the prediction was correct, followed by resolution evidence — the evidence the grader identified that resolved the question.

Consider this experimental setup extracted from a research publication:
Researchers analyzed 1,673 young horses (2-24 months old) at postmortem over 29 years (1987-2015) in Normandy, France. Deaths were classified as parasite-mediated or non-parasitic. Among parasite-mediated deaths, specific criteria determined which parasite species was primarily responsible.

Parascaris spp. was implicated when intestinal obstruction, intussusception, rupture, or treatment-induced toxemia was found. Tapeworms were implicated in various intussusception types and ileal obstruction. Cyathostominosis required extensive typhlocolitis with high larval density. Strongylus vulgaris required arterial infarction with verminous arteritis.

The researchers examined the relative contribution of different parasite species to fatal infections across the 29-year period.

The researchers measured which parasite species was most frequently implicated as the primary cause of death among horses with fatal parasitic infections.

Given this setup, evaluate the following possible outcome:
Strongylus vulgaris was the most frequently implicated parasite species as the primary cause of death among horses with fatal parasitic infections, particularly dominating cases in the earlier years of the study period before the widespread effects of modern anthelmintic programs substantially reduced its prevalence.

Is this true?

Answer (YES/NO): NO